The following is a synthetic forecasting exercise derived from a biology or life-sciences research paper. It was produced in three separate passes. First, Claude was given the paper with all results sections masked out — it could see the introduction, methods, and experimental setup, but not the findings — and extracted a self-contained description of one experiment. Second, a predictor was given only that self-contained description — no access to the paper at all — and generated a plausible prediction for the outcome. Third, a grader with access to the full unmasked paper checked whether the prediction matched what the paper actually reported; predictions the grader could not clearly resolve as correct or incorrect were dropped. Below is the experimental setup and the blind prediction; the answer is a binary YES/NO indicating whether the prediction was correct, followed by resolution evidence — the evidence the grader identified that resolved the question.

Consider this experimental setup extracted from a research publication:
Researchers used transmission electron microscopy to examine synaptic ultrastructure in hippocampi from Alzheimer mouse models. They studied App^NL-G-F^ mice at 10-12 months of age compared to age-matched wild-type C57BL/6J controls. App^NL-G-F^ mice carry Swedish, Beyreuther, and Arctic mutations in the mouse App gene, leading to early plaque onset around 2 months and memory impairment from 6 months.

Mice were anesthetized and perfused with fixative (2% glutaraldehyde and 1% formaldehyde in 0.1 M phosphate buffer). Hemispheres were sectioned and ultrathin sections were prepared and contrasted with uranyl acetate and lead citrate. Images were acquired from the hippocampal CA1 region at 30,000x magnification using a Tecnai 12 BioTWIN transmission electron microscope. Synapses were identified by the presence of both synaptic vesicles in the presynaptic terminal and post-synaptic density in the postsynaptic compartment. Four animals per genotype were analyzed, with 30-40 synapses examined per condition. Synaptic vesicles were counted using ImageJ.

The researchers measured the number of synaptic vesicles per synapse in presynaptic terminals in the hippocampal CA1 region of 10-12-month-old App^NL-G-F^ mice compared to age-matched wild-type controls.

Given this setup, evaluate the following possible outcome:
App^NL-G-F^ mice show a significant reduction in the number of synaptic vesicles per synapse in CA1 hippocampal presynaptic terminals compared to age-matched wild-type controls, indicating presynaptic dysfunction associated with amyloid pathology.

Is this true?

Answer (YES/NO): NO